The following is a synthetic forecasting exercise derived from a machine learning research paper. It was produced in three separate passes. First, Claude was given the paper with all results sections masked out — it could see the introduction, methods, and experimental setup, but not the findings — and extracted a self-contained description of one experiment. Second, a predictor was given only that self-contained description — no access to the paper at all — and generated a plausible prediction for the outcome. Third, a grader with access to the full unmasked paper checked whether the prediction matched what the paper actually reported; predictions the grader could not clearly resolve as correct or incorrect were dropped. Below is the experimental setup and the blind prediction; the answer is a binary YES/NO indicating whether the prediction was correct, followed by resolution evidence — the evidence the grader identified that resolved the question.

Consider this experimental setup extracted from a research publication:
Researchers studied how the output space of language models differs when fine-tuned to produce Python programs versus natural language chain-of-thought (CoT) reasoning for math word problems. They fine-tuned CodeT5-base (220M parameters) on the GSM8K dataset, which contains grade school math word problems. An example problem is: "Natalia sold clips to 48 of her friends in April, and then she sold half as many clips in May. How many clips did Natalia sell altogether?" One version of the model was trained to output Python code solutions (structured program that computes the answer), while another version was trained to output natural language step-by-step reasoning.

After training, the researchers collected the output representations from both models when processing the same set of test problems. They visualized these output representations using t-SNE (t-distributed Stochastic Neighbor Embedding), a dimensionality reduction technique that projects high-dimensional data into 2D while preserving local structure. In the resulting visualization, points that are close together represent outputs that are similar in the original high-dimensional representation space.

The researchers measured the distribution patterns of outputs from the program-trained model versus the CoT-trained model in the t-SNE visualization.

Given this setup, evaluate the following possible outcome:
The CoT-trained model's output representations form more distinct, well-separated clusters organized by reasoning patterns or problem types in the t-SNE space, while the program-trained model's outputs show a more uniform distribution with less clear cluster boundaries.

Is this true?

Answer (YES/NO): NO